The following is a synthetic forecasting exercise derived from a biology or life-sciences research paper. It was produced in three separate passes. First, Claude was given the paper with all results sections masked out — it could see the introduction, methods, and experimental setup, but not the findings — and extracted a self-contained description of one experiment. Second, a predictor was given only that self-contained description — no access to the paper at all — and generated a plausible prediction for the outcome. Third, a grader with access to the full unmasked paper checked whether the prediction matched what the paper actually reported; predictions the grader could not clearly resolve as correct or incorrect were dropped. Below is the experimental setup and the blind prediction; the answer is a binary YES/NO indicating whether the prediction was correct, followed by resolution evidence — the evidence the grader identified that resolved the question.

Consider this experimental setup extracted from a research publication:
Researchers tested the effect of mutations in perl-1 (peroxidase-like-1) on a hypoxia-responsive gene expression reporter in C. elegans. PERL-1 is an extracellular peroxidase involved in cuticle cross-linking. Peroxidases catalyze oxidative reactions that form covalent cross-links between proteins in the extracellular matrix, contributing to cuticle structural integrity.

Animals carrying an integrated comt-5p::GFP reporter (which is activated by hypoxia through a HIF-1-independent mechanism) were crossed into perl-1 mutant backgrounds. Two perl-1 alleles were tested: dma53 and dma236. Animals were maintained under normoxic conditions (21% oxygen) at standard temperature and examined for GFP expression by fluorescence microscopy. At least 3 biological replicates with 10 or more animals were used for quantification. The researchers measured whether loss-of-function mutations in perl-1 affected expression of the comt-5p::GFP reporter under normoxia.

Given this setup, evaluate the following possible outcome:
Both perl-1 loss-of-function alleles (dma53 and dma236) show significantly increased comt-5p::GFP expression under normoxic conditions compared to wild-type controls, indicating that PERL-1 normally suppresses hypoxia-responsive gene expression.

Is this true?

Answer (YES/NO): YES